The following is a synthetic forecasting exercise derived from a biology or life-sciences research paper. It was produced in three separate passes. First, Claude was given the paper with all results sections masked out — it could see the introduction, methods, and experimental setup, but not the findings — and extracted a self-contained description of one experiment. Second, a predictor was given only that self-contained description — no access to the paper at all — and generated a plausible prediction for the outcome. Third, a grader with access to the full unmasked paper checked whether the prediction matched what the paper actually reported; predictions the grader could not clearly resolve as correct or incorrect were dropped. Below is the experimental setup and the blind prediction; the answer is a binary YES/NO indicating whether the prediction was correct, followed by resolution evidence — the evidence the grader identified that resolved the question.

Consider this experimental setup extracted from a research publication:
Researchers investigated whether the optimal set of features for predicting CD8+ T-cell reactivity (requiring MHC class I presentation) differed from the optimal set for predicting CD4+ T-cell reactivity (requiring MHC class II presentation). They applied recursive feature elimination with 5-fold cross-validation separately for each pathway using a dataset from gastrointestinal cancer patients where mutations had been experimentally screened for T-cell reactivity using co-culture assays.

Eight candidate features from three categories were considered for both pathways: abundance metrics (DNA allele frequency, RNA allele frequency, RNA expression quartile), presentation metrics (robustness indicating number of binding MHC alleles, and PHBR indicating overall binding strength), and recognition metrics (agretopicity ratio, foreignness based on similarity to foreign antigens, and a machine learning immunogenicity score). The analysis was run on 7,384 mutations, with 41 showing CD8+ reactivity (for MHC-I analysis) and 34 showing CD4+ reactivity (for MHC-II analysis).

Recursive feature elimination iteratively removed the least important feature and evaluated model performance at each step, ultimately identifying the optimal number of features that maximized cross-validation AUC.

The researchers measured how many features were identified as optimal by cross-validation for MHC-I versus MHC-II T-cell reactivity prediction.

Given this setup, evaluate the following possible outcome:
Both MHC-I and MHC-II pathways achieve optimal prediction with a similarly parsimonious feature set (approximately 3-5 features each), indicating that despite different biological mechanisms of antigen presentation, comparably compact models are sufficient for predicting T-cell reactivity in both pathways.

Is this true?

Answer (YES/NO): NO